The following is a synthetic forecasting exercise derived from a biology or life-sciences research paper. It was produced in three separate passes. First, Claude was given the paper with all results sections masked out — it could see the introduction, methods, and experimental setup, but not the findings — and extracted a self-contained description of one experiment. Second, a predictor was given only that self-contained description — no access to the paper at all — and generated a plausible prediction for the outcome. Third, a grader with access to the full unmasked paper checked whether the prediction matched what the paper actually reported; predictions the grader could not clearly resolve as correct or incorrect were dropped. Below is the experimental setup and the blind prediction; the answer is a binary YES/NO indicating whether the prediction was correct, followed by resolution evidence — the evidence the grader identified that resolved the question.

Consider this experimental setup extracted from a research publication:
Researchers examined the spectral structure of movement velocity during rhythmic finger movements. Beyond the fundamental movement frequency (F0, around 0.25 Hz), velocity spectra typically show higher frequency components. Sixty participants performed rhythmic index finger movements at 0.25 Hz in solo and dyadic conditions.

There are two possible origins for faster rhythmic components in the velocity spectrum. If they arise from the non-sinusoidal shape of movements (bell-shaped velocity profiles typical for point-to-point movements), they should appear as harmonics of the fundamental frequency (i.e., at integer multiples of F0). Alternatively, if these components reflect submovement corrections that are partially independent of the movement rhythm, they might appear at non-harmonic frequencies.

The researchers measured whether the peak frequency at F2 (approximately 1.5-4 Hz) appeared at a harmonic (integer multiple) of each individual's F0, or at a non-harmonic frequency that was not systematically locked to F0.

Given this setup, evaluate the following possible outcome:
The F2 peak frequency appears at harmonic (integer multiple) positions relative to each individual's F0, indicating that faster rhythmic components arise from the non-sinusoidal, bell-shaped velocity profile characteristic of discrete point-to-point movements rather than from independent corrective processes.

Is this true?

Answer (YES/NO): NO